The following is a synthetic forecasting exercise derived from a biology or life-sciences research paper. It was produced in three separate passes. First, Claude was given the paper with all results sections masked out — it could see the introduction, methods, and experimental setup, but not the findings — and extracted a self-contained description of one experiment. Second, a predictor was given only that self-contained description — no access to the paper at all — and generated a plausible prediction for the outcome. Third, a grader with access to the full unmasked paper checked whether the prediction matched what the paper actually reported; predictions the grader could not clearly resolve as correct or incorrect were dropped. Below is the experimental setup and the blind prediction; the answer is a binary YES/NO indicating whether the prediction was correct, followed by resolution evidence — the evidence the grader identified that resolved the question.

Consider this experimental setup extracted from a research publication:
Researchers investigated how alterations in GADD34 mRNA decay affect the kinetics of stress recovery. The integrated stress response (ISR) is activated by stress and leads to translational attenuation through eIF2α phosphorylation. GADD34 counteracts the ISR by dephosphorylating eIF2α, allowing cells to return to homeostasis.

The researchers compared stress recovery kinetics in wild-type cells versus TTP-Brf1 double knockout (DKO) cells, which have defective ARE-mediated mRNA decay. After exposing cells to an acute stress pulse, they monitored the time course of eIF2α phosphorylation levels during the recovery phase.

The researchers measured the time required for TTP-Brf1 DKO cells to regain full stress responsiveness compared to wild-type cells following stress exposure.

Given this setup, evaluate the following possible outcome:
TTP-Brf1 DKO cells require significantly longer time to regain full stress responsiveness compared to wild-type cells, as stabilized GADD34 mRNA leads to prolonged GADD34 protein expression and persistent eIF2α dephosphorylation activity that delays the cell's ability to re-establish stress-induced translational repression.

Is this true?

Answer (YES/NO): YES